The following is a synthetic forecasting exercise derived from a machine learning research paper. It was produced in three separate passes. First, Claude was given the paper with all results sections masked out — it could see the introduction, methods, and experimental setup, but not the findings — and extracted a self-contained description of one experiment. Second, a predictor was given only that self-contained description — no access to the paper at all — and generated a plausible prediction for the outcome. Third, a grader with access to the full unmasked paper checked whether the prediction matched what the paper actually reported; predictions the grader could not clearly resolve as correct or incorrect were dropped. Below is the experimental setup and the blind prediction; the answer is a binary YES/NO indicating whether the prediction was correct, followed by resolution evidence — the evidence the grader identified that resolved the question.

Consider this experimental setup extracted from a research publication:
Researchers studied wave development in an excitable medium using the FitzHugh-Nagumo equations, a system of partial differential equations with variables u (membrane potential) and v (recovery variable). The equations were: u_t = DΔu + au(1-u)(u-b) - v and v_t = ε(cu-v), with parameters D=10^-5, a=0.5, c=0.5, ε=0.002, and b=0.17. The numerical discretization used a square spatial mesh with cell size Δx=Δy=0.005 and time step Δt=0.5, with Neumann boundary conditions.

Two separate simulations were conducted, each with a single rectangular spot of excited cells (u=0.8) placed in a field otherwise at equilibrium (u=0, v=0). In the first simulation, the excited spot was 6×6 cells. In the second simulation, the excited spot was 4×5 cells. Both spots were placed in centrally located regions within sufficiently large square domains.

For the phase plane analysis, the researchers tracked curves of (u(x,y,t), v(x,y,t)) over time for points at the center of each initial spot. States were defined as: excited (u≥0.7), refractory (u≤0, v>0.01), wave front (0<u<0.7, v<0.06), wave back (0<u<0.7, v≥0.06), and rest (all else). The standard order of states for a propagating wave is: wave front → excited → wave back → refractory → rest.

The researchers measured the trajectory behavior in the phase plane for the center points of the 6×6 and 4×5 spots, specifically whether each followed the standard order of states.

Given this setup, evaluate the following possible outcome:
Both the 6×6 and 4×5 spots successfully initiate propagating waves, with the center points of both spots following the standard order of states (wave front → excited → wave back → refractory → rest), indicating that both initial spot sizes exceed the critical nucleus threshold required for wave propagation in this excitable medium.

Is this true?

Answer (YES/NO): NO